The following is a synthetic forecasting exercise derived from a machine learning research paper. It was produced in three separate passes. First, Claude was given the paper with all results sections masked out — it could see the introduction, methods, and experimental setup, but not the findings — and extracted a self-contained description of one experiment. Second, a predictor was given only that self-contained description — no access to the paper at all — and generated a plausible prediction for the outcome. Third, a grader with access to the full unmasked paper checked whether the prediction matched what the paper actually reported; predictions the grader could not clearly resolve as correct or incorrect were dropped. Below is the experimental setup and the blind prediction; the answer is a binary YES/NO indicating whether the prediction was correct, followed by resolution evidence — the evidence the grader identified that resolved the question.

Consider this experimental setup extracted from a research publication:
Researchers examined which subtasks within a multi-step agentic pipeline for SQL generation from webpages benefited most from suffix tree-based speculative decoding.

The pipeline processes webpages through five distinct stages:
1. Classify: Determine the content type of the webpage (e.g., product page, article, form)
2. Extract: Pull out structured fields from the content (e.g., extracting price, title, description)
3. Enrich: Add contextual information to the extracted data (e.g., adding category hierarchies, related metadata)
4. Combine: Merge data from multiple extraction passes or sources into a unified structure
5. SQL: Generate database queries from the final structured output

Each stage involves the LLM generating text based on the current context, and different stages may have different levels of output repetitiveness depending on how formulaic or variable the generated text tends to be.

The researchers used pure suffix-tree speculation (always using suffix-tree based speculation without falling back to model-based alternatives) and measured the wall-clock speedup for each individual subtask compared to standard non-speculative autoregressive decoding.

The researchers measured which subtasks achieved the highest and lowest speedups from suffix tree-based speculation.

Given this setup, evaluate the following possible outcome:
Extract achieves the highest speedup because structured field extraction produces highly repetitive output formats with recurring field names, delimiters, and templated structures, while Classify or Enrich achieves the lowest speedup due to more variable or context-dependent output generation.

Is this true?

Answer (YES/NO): NO